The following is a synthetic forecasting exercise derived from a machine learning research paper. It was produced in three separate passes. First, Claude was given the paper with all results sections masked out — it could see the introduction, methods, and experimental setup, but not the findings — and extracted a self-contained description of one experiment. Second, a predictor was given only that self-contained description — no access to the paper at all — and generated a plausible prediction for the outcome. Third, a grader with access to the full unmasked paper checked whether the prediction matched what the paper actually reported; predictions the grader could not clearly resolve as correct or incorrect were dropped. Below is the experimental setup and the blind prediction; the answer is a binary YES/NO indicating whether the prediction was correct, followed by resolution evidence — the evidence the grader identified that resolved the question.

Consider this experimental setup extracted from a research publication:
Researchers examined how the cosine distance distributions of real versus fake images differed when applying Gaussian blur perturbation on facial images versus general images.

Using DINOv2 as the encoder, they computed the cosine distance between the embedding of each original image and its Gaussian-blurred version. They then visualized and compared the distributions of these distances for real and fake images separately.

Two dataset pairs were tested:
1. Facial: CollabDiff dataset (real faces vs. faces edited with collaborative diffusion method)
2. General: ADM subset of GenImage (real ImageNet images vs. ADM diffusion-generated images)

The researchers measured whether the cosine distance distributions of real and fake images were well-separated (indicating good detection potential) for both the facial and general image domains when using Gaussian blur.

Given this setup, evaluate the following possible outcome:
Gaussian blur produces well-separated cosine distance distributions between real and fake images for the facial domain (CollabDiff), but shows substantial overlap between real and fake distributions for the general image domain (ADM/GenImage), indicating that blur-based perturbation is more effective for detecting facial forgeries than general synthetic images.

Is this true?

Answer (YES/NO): YES